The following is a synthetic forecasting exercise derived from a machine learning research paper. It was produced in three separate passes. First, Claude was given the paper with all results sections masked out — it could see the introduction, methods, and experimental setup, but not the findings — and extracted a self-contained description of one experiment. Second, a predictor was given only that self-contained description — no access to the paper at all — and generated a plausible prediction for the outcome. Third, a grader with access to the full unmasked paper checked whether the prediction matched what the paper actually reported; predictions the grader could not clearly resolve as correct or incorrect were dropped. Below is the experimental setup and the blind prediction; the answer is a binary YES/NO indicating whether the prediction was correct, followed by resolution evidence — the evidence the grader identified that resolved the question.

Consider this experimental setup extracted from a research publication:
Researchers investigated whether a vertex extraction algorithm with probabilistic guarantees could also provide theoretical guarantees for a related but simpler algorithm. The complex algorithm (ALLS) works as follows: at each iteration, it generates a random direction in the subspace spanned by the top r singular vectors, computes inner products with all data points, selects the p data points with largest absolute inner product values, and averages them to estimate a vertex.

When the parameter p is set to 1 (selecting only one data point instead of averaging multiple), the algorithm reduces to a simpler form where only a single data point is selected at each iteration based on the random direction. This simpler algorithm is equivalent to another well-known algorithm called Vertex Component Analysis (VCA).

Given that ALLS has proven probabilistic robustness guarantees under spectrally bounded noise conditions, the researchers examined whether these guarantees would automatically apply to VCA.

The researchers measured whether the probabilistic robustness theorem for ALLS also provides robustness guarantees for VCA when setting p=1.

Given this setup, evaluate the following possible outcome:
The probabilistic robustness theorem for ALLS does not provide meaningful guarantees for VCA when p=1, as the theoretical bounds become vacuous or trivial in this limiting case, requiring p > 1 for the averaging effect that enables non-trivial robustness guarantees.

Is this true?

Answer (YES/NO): NO